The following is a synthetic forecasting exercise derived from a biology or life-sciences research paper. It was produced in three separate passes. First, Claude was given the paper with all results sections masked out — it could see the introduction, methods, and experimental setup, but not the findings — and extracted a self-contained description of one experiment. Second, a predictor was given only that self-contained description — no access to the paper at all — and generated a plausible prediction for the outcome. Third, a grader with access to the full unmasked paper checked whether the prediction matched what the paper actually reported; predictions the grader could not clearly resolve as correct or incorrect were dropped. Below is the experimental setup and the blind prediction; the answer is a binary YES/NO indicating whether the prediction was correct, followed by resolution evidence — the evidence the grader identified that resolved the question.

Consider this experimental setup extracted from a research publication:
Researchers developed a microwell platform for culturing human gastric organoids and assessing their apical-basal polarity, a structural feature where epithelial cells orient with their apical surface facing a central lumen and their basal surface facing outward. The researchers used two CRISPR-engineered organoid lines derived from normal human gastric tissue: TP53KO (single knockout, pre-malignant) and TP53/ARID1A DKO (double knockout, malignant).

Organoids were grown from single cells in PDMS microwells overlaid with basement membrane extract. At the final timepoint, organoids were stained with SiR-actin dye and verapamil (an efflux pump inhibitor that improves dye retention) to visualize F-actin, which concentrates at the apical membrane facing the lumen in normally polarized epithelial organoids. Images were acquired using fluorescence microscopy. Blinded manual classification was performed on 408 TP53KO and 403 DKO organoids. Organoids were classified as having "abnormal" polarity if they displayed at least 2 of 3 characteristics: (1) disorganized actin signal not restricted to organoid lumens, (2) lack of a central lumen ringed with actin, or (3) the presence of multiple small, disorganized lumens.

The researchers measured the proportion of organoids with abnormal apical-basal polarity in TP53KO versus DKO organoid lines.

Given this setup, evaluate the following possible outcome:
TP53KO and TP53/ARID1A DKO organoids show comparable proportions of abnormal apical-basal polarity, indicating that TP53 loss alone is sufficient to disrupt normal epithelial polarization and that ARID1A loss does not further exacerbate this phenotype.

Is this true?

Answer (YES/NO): NO